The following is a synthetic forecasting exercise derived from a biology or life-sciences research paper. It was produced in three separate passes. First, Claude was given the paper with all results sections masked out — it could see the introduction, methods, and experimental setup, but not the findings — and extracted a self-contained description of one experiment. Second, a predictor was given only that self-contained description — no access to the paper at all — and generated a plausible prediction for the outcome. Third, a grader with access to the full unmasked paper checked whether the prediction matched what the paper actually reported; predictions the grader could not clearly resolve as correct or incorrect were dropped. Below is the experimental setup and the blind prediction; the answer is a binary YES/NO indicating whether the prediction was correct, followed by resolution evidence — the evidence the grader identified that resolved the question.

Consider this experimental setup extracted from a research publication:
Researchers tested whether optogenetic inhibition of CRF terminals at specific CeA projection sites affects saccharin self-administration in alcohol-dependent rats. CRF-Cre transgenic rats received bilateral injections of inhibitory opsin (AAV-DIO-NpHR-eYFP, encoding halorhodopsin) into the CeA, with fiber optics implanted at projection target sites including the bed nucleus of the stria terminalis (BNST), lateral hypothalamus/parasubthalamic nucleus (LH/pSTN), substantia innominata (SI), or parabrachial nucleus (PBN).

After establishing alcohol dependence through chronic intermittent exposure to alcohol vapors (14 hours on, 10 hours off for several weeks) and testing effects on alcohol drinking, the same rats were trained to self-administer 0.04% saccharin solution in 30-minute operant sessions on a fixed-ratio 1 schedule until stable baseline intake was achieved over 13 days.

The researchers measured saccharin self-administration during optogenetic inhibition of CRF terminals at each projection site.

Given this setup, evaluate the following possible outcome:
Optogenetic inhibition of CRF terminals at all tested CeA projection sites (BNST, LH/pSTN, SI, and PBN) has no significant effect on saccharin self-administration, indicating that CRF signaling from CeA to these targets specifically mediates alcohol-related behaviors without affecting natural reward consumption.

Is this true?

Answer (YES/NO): YES